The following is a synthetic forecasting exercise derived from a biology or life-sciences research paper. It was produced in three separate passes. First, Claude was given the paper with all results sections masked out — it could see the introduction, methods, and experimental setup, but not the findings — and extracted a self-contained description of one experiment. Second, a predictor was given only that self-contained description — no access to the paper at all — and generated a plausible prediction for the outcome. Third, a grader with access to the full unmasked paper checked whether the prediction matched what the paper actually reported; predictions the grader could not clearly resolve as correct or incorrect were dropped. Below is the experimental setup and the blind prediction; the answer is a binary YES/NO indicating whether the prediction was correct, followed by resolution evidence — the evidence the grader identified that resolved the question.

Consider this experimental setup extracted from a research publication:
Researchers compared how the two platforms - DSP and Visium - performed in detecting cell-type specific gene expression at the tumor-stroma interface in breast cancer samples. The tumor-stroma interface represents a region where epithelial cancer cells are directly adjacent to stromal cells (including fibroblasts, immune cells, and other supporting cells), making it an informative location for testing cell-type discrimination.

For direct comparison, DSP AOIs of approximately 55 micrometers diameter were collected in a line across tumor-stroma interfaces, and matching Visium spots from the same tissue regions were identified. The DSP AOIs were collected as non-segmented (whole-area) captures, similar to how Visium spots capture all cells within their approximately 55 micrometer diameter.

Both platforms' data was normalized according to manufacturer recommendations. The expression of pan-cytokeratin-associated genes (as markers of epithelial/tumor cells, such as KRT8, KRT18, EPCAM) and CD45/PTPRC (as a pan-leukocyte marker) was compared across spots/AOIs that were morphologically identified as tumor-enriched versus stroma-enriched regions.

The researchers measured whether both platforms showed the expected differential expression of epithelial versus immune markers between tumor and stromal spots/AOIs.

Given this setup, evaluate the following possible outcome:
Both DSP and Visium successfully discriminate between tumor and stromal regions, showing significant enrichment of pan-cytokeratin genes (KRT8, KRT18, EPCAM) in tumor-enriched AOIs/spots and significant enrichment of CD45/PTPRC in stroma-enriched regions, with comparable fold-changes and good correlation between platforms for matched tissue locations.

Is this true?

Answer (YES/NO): NO